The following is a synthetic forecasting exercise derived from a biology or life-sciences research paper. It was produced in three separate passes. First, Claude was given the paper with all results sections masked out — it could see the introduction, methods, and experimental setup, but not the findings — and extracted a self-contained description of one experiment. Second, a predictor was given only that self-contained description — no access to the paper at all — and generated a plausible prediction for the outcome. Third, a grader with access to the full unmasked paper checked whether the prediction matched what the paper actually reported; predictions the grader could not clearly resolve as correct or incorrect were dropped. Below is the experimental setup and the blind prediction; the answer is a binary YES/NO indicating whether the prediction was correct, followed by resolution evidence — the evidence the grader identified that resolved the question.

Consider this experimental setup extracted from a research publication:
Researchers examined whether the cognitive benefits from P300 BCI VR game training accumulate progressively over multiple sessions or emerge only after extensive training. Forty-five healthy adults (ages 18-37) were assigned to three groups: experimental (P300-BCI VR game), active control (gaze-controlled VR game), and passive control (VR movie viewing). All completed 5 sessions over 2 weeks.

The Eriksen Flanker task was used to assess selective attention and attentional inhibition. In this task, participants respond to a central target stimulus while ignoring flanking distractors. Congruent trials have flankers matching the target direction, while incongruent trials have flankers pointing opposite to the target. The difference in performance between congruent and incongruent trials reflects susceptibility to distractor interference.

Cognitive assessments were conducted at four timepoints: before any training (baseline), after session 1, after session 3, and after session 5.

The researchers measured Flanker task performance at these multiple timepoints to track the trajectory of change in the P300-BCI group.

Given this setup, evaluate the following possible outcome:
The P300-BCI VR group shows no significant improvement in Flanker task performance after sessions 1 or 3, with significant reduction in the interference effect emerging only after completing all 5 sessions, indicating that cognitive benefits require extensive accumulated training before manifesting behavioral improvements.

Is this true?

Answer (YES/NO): NO